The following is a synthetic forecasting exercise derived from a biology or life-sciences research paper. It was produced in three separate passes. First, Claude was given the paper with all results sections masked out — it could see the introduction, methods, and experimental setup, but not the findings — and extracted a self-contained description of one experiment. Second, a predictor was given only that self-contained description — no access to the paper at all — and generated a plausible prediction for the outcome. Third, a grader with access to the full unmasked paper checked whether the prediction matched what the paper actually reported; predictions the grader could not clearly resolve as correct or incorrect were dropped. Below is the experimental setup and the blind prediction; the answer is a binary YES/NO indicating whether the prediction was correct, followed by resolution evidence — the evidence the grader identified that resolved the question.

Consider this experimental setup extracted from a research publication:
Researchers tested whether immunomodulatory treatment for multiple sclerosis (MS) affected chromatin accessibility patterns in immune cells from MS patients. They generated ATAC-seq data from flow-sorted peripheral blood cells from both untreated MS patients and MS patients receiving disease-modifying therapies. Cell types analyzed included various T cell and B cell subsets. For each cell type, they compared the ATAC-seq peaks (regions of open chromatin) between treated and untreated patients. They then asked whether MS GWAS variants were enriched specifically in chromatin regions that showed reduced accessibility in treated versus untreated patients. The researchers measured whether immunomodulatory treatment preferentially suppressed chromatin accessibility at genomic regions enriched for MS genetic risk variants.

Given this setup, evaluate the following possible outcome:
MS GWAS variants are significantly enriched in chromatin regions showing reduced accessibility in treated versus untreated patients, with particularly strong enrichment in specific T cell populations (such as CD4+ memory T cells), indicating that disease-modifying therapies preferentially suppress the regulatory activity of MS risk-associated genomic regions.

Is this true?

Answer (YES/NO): NO